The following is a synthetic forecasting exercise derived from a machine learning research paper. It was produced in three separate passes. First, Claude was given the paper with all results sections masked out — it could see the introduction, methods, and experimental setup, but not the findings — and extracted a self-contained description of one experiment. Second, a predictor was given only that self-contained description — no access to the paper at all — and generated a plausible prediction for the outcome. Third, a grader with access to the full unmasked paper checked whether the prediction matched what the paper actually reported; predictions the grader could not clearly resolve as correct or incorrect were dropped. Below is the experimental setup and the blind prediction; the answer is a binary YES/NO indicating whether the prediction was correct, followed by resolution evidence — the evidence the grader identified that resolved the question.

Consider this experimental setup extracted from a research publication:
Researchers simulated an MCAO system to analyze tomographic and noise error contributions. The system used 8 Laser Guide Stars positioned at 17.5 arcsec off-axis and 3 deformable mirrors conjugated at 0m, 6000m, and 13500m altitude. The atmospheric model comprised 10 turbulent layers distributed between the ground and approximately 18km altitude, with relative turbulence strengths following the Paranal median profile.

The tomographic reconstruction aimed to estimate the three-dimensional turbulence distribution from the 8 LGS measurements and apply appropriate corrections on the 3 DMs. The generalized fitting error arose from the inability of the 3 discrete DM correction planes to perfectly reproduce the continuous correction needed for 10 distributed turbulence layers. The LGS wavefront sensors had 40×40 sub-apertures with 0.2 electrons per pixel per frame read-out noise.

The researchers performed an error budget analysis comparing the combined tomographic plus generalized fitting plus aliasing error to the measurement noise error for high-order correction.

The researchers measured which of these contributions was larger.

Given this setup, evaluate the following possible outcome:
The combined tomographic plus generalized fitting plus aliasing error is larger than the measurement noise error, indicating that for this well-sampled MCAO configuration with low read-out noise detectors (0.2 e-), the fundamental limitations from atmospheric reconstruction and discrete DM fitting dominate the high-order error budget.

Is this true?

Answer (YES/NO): YES